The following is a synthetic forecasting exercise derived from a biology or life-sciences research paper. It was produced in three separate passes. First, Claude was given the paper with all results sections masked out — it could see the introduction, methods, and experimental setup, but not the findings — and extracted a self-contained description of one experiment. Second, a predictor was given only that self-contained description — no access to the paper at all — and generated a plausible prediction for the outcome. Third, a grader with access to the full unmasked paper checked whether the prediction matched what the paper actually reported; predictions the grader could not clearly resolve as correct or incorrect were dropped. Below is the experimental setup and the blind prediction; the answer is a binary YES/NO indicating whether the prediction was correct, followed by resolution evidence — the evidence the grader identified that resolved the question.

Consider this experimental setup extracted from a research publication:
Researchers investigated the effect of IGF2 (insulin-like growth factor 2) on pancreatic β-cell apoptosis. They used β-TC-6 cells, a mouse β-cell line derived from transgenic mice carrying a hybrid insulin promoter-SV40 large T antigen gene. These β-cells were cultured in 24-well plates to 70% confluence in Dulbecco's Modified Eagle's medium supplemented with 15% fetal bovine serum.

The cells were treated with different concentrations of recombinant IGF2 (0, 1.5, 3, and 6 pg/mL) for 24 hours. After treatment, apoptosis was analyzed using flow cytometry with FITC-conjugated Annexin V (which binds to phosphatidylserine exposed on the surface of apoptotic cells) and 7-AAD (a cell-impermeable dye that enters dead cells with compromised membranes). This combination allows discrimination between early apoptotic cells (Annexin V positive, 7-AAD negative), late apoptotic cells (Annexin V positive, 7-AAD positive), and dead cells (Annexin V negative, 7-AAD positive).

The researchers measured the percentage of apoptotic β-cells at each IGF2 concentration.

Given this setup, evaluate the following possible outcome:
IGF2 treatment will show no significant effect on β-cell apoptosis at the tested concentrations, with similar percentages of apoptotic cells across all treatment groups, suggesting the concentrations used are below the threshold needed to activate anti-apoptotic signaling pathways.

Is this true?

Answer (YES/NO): NO